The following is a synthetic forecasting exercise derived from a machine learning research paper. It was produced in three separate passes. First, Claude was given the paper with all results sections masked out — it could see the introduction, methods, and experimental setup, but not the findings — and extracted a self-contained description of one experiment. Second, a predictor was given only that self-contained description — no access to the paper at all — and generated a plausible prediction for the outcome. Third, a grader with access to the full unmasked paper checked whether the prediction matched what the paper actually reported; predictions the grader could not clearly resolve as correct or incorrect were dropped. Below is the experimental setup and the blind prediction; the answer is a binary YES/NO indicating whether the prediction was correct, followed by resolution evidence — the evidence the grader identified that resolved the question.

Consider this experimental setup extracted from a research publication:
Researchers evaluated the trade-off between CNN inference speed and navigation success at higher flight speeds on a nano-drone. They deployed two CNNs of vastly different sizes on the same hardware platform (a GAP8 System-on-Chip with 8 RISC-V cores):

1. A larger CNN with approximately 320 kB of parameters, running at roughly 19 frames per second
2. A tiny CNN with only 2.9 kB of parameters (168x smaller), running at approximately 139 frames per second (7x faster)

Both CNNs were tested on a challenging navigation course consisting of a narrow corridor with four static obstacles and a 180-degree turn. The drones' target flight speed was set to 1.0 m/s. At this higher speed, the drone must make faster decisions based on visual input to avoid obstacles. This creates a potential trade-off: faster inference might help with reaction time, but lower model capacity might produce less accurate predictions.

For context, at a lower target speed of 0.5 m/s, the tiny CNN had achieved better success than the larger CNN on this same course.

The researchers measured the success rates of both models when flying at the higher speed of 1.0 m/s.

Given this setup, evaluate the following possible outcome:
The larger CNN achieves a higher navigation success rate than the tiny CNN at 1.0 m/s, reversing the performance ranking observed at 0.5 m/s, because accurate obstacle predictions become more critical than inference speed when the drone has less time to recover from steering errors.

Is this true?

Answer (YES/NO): NO